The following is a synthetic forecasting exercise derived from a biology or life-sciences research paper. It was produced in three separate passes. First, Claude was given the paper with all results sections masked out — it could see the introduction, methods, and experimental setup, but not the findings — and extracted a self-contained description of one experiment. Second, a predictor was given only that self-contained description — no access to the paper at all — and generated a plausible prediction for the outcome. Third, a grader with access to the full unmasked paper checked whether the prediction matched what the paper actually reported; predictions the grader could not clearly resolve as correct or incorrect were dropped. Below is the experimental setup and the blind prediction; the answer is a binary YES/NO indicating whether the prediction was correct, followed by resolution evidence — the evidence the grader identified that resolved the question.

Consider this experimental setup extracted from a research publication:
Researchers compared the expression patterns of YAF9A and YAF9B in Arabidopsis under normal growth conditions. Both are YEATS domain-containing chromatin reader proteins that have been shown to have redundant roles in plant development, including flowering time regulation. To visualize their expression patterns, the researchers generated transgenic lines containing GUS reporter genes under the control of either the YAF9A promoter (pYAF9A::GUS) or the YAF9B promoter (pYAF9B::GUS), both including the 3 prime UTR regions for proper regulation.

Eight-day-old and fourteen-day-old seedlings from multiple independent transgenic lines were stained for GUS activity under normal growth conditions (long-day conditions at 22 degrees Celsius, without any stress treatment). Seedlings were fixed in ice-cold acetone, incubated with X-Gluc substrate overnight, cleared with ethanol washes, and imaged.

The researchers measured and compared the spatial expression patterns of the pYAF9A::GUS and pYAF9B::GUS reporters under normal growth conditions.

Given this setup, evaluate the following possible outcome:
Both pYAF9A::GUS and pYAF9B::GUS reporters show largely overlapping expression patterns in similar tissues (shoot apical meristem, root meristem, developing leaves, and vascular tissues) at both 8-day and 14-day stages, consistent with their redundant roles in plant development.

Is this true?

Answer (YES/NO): NO